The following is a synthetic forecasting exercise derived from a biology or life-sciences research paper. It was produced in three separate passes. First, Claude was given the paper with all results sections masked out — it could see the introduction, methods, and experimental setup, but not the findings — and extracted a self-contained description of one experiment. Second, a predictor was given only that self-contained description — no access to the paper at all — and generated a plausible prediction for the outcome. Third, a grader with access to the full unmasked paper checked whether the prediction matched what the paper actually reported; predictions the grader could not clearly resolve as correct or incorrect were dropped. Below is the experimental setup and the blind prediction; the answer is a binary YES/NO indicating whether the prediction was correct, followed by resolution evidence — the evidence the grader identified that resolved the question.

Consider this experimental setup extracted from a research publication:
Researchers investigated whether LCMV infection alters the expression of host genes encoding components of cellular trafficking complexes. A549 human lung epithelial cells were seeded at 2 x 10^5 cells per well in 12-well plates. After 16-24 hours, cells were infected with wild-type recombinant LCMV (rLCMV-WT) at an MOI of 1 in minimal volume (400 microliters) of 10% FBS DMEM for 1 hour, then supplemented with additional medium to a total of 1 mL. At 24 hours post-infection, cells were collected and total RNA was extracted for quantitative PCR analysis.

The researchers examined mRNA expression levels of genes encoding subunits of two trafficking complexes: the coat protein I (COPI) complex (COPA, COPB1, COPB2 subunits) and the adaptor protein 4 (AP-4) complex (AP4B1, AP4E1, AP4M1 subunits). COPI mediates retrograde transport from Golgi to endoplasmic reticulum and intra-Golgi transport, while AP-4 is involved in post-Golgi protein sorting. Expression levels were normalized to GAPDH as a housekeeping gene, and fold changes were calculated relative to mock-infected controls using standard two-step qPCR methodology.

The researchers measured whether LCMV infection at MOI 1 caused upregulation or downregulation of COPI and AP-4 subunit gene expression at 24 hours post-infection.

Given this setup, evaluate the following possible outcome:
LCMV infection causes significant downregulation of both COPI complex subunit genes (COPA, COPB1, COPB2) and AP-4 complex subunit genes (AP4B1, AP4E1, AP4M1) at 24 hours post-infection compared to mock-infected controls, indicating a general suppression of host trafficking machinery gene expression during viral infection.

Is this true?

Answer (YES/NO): NO